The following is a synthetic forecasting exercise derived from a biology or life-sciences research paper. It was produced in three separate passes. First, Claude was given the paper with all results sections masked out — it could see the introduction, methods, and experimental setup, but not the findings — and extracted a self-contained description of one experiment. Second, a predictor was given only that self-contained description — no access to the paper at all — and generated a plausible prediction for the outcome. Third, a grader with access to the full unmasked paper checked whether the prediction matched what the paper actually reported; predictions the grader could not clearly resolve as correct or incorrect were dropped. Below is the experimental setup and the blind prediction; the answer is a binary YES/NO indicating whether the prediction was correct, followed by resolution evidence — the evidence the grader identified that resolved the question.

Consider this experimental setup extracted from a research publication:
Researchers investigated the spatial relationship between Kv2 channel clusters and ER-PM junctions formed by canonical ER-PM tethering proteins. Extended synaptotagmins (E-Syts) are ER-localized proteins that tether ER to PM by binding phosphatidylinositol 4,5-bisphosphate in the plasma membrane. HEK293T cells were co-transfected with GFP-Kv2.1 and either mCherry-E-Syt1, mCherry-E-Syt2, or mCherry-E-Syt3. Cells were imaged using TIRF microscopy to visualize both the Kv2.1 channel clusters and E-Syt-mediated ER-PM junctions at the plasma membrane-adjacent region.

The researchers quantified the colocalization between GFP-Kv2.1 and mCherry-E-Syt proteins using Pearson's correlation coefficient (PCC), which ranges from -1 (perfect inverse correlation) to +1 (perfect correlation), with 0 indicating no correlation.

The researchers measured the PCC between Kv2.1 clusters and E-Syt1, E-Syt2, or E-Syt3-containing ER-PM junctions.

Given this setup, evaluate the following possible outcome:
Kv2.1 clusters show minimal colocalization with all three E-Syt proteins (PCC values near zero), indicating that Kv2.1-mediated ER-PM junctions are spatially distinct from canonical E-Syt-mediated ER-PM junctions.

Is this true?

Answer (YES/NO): NO